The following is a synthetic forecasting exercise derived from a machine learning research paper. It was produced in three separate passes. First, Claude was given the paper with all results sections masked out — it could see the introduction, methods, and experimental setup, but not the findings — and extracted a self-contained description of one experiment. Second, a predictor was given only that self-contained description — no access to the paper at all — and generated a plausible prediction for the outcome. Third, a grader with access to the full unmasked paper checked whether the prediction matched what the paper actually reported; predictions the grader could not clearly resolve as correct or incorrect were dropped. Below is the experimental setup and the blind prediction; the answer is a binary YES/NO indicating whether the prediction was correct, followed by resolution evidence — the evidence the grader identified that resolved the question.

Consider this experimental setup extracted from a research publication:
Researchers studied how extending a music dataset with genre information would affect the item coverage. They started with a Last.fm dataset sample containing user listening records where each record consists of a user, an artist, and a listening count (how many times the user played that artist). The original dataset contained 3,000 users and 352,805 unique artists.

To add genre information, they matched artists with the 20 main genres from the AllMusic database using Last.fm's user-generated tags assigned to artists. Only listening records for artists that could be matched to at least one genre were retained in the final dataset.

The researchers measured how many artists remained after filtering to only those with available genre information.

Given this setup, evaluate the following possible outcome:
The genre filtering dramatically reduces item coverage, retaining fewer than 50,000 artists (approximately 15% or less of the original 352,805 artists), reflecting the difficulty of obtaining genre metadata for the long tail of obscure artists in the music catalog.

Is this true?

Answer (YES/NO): NO